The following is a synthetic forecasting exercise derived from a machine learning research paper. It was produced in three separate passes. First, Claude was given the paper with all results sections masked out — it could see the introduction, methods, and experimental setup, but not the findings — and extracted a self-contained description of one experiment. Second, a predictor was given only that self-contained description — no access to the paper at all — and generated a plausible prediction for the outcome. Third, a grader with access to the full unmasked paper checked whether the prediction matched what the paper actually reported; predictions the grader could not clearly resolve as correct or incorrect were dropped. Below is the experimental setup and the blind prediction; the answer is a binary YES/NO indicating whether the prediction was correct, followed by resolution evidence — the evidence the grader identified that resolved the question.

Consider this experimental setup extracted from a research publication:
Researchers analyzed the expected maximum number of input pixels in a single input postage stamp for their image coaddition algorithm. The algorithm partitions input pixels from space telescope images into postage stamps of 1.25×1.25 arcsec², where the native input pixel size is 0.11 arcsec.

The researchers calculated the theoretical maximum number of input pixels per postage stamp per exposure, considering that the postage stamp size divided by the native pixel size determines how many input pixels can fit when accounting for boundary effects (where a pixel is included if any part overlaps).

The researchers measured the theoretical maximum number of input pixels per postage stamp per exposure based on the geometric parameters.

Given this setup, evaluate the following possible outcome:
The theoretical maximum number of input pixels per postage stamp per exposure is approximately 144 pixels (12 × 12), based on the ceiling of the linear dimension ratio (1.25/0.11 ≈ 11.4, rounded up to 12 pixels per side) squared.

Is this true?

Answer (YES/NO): YES